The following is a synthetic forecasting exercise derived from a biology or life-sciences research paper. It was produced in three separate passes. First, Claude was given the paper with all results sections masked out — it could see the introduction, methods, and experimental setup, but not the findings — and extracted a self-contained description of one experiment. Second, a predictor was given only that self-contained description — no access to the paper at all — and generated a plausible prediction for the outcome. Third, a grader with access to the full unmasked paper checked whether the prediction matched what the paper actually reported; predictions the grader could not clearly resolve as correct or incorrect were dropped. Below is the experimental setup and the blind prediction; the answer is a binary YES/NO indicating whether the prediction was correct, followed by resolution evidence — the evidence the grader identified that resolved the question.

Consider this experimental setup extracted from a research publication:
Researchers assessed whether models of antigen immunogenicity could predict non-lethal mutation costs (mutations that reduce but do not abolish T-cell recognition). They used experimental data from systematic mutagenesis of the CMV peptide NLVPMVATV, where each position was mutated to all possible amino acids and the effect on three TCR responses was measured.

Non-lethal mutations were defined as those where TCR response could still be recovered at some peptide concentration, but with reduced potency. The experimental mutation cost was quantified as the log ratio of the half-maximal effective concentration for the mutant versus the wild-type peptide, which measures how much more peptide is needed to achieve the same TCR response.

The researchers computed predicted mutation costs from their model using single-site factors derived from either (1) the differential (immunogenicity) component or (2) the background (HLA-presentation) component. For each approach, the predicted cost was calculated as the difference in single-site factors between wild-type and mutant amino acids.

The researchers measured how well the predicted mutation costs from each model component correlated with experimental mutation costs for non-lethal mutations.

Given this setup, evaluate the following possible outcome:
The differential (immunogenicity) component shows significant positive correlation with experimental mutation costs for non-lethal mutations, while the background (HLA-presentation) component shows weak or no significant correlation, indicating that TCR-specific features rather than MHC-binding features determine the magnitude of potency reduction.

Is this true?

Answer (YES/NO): NO